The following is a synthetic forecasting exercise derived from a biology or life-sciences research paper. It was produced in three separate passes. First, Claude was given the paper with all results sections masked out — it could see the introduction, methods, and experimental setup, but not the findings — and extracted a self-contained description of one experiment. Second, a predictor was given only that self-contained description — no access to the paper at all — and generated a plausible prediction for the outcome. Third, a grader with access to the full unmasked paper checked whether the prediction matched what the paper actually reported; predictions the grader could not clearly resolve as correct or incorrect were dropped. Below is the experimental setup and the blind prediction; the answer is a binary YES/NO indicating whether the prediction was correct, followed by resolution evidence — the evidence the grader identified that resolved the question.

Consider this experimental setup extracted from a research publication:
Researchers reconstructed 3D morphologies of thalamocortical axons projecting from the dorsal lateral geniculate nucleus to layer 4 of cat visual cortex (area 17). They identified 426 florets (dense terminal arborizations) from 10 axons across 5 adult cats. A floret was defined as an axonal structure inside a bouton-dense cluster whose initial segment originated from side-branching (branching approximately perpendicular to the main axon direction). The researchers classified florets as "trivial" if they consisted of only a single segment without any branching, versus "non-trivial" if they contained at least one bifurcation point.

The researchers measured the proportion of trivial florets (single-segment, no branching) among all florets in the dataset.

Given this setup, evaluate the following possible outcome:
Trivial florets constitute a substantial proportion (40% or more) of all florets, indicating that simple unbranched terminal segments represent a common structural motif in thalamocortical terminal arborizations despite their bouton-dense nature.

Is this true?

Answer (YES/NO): YES